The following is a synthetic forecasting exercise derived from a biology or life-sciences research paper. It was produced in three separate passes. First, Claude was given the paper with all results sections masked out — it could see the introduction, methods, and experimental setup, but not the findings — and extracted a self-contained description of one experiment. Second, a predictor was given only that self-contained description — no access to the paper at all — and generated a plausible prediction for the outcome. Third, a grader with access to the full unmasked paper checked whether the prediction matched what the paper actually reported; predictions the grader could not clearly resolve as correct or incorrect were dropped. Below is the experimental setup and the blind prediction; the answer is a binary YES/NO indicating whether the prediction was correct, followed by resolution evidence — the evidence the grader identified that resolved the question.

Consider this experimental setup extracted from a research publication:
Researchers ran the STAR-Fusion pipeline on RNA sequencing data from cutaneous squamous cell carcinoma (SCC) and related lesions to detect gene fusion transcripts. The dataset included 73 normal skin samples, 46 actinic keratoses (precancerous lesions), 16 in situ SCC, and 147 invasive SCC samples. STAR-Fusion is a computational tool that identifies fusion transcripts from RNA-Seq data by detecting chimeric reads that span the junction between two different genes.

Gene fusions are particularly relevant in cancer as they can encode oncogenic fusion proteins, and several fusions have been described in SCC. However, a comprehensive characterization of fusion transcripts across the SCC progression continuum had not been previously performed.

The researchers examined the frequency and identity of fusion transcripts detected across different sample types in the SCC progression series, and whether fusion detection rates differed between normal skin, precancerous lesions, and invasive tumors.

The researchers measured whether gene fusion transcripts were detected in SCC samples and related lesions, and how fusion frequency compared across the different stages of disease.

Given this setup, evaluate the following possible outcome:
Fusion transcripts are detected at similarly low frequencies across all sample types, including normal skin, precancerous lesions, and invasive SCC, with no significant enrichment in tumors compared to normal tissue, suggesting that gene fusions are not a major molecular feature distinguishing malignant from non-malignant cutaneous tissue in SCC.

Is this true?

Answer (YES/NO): NO